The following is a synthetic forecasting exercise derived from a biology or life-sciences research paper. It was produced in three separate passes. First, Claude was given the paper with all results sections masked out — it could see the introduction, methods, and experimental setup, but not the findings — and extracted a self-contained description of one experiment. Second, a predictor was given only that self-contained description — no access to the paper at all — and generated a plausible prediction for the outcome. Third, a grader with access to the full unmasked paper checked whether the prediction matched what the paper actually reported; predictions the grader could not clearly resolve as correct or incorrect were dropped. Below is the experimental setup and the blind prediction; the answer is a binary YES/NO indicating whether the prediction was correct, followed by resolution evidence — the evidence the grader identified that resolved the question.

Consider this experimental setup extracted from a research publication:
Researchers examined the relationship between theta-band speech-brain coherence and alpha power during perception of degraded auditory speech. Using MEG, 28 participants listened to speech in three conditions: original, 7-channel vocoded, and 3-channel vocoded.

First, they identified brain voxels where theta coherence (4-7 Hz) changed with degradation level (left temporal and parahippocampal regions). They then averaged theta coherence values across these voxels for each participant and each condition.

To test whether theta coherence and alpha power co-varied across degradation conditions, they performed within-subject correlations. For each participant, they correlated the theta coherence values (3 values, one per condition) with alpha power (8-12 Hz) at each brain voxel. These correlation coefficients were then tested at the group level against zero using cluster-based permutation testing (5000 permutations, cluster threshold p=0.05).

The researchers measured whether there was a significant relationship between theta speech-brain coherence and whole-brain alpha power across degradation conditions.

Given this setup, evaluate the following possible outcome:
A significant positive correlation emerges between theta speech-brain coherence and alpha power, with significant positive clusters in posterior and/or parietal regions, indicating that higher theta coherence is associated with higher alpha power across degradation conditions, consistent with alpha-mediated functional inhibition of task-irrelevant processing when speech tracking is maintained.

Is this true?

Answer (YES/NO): NO